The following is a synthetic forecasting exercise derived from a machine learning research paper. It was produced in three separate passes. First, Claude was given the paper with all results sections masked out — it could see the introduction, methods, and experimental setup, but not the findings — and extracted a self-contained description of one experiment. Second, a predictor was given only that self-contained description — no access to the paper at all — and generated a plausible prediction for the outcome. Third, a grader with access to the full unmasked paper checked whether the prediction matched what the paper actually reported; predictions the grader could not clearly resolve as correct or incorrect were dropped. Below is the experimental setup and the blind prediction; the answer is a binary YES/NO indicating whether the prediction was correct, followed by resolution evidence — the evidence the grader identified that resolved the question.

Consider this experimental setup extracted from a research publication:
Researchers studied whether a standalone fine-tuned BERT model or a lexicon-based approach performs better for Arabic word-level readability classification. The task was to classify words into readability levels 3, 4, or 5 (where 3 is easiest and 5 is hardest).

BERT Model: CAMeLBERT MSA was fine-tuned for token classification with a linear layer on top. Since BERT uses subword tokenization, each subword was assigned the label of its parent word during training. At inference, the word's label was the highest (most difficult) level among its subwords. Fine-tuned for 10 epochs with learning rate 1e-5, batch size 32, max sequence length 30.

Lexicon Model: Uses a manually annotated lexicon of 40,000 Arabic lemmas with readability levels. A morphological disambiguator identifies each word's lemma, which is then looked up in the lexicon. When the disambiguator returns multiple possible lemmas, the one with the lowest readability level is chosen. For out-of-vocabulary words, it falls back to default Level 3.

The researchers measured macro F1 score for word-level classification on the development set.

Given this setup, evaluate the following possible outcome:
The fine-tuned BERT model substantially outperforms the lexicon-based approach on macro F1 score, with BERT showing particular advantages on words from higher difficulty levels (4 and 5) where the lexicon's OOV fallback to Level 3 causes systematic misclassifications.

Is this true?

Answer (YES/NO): NO